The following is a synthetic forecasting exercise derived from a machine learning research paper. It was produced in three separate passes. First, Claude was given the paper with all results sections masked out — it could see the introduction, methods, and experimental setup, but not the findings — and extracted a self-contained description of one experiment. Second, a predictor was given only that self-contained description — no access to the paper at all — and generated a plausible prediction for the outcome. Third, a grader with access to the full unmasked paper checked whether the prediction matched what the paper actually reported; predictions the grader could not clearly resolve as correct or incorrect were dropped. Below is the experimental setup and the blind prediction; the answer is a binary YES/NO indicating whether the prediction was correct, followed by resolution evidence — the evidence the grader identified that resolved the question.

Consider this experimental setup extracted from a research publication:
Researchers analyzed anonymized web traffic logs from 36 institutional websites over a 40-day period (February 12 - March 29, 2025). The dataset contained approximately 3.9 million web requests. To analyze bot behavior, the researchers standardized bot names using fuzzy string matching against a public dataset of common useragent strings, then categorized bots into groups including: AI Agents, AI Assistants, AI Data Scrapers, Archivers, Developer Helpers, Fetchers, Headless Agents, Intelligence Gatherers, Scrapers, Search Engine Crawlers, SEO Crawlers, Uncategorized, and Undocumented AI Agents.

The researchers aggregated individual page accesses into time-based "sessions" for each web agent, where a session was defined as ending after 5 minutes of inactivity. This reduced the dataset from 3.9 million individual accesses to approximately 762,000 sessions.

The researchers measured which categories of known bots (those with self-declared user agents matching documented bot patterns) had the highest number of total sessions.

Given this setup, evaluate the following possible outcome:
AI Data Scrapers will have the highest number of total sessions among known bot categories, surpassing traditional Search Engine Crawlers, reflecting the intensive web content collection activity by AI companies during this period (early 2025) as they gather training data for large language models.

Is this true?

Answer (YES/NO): NO